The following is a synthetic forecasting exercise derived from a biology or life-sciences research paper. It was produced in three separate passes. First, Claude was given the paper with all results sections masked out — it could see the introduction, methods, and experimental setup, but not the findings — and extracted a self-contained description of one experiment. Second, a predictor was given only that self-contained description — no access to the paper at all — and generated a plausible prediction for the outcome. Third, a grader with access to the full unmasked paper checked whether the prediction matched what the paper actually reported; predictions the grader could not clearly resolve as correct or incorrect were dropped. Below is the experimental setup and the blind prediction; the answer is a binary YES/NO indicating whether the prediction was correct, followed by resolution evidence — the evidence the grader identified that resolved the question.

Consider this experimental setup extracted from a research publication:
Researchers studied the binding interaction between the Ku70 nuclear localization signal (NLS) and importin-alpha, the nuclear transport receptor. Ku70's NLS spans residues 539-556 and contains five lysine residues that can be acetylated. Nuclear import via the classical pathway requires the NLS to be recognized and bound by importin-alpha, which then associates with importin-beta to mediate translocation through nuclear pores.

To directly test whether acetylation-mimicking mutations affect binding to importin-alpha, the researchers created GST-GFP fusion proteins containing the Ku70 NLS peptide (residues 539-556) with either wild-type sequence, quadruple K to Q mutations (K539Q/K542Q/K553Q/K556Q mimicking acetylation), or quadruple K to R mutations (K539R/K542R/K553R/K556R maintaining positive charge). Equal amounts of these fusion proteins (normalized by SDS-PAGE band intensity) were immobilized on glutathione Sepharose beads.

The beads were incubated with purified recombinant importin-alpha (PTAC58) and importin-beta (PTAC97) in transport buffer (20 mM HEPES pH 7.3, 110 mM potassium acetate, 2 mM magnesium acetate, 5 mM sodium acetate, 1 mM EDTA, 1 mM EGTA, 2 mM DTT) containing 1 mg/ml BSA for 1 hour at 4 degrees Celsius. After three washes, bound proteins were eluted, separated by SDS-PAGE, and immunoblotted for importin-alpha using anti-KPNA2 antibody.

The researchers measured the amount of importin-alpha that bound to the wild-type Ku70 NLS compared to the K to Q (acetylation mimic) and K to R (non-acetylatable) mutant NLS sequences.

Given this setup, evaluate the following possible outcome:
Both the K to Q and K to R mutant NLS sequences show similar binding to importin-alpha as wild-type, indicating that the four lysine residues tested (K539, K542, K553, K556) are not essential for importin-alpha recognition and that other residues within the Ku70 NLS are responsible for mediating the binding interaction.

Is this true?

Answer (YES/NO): NO